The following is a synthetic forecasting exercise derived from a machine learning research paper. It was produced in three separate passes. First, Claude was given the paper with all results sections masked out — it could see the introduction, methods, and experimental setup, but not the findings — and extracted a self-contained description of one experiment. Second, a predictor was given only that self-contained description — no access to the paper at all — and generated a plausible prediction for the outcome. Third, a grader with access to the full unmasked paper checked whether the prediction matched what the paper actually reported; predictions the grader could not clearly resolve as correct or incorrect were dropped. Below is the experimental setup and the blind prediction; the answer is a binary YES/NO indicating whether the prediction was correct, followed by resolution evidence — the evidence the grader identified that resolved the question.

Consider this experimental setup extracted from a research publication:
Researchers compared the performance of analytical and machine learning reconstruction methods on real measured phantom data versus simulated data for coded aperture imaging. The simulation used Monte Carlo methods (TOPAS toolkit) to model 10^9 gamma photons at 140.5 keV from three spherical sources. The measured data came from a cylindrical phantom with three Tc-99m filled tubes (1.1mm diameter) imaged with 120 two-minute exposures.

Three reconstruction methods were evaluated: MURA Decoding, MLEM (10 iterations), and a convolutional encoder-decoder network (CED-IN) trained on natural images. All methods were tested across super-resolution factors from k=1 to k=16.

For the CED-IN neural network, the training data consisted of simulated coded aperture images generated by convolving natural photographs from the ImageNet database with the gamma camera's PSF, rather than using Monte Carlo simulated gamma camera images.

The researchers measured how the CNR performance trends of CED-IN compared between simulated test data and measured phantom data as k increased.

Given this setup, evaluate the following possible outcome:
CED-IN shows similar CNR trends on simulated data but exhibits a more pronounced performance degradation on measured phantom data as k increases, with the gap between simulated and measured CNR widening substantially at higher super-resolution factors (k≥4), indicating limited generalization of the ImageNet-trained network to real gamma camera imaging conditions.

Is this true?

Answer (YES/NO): NO